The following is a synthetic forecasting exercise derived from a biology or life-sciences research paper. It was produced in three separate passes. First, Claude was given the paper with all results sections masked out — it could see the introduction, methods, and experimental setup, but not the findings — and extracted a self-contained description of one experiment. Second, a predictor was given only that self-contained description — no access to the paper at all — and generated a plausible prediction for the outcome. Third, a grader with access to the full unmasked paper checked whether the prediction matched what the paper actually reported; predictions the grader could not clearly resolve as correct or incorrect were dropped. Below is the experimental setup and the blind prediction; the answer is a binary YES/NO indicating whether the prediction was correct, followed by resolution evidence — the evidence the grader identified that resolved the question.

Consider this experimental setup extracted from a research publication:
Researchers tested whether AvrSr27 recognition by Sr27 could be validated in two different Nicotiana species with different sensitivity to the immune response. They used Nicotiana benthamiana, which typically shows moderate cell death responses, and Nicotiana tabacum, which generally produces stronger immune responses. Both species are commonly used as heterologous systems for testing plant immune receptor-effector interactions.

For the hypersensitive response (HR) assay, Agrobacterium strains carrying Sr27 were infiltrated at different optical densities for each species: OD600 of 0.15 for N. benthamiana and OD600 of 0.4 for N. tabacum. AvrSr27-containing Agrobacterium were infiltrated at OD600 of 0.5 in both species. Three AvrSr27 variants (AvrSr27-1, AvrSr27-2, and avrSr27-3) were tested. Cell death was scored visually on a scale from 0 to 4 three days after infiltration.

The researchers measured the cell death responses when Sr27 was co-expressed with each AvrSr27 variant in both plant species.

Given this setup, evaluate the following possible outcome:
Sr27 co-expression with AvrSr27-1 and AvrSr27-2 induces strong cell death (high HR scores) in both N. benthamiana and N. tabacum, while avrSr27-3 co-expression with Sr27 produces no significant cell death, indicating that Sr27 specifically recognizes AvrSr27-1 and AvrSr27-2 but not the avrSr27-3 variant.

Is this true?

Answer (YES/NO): NO